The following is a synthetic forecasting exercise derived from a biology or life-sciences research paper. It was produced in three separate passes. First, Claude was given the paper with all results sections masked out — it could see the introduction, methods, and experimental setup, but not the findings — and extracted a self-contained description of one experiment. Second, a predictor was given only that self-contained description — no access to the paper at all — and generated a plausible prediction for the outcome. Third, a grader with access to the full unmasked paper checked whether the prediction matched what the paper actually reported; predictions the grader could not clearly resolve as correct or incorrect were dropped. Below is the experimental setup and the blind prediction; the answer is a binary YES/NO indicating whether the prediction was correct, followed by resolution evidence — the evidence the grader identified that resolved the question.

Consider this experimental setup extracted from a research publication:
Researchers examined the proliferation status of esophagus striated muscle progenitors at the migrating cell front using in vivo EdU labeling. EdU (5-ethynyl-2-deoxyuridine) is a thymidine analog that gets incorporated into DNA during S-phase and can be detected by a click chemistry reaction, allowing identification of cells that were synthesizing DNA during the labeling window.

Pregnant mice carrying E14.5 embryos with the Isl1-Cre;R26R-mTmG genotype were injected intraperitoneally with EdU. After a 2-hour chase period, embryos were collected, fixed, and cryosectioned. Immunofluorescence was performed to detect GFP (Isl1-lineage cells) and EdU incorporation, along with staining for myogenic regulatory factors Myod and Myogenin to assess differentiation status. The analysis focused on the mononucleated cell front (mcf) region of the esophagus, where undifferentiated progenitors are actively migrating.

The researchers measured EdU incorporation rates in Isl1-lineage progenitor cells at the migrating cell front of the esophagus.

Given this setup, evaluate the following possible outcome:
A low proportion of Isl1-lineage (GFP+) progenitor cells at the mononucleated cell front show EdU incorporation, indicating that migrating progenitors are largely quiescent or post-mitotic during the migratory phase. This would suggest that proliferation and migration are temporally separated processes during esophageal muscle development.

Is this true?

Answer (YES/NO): NO